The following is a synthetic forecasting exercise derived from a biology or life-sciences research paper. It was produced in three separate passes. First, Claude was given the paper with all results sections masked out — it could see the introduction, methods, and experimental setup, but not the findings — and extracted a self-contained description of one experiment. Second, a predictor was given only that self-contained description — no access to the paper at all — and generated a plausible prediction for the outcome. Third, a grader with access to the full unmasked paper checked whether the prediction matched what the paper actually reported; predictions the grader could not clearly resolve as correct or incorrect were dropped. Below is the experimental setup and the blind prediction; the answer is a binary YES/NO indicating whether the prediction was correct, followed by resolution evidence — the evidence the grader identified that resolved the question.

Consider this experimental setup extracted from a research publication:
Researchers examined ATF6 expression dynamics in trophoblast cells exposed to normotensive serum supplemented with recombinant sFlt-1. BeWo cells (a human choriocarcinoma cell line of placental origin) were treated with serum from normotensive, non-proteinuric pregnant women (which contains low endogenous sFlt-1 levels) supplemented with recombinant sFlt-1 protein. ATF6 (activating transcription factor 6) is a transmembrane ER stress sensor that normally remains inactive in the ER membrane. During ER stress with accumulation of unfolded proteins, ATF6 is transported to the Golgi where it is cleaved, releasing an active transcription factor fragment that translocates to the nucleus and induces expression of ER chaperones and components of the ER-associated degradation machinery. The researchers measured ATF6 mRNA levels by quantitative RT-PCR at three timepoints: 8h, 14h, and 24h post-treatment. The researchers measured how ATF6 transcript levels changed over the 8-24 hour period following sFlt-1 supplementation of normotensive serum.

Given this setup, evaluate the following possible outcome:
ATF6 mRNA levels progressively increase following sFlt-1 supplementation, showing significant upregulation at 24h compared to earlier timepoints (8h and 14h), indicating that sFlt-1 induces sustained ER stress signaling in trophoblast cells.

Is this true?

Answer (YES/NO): YES